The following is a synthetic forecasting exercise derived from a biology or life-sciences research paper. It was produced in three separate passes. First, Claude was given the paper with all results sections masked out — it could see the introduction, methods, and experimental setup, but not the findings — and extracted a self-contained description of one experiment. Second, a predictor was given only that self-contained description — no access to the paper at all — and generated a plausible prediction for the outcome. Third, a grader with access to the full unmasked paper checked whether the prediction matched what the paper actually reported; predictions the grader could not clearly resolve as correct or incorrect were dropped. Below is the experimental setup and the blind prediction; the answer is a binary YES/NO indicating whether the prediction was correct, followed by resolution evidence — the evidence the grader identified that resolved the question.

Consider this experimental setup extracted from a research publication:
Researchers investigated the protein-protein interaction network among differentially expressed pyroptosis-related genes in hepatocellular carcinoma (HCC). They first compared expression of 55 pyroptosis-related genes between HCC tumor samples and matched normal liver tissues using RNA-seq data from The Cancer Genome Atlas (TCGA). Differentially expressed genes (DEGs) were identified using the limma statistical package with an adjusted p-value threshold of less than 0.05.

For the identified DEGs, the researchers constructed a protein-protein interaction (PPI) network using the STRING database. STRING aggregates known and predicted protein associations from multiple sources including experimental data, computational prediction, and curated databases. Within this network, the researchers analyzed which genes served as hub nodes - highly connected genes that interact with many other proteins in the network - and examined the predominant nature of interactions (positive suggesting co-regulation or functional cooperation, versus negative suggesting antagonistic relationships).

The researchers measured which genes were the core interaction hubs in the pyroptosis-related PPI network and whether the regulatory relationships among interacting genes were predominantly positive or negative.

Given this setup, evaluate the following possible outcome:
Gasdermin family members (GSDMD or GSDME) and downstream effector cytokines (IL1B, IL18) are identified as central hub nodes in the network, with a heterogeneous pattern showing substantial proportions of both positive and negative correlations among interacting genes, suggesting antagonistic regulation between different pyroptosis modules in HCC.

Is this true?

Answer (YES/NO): NO